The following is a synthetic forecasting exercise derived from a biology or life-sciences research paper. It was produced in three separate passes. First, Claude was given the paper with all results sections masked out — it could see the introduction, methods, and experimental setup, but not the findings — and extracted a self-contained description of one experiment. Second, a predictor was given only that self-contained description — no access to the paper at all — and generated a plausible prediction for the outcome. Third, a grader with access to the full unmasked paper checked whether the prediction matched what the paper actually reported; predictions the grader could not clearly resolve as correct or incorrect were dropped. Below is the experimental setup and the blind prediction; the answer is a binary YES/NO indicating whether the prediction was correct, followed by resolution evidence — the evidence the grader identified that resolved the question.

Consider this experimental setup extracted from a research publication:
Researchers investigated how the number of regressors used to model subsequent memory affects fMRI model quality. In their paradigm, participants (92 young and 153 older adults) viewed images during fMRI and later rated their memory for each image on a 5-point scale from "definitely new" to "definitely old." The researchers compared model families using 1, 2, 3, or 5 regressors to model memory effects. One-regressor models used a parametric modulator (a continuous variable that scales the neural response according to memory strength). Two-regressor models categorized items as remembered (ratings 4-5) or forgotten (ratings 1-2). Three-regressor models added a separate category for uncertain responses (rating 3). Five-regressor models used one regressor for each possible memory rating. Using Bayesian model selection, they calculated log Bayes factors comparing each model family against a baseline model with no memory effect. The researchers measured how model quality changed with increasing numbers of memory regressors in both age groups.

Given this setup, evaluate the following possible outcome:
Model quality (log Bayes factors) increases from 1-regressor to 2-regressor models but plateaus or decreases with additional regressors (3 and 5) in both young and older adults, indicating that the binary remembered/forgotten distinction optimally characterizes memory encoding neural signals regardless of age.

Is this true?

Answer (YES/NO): NO